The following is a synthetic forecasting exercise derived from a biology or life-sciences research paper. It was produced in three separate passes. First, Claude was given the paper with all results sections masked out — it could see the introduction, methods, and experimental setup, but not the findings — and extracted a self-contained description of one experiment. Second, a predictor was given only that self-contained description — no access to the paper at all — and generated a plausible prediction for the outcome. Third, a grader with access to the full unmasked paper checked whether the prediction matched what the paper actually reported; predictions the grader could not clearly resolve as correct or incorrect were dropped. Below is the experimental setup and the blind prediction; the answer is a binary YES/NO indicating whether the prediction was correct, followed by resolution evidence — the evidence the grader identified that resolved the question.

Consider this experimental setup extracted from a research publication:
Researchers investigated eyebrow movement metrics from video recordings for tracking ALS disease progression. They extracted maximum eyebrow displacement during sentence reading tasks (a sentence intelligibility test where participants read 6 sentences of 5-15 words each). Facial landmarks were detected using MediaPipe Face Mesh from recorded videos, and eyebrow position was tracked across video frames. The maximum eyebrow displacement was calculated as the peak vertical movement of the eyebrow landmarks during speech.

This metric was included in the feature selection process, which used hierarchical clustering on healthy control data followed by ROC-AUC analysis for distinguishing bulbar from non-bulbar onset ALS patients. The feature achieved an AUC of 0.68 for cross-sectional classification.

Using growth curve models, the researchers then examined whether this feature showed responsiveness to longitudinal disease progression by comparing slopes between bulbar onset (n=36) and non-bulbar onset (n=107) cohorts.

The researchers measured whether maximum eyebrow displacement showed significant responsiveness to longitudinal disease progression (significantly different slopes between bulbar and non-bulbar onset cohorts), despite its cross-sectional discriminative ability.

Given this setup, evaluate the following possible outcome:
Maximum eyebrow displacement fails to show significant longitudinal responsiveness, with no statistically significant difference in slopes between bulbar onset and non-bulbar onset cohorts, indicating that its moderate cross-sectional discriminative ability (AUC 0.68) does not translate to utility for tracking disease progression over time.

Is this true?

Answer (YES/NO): YES